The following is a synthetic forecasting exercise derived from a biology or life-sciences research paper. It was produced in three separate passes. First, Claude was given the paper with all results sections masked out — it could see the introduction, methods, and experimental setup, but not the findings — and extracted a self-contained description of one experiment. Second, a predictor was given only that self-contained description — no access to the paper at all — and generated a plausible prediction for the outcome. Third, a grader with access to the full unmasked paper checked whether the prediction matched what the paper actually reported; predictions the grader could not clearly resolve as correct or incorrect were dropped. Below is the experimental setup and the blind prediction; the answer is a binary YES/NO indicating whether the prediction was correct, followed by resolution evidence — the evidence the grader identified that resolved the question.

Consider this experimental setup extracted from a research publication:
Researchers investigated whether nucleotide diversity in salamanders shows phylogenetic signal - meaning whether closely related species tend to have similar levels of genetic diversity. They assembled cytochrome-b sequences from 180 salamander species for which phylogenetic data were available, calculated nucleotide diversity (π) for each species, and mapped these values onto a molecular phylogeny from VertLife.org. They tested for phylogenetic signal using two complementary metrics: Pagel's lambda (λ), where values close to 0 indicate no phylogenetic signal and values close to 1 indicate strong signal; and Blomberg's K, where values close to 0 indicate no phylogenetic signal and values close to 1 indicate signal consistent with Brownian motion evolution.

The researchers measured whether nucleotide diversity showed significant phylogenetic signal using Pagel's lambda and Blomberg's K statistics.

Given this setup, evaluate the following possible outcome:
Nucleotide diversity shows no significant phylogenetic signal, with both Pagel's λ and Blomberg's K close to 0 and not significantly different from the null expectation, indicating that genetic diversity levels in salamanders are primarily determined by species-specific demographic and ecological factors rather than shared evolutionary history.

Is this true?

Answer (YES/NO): YES